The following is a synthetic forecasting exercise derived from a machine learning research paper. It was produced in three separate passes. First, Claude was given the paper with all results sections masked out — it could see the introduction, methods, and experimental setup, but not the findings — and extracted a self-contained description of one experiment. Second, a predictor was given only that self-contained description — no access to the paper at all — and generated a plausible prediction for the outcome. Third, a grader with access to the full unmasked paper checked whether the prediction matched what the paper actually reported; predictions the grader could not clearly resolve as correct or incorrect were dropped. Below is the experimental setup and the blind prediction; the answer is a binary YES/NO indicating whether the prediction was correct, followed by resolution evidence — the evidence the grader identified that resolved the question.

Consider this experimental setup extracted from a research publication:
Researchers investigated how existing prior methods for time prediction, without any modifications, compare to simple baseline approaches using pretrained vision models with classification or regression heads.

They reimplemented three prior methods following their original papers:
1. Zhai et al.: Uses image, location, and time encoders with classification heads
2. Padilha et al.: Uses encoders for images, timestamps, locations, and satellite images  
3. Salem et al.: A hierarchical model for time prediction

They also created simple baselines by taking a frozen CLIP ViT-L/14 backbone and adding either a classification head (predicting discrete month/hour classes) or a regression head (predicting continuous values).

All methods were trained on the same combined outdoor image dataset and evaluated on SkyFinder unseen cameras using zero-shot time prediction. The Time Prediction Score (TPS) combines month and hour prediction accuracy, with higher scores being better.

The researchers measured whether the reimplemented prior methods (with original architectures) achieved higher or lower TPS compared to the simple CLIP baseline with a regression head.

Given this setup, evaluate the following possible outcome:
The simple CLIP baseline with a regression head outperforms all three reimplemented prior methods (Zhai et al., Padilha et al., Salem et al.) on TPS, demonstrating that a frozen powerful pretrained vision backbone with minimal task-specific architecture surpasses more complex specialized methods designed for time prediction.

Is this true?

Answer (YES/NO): YES